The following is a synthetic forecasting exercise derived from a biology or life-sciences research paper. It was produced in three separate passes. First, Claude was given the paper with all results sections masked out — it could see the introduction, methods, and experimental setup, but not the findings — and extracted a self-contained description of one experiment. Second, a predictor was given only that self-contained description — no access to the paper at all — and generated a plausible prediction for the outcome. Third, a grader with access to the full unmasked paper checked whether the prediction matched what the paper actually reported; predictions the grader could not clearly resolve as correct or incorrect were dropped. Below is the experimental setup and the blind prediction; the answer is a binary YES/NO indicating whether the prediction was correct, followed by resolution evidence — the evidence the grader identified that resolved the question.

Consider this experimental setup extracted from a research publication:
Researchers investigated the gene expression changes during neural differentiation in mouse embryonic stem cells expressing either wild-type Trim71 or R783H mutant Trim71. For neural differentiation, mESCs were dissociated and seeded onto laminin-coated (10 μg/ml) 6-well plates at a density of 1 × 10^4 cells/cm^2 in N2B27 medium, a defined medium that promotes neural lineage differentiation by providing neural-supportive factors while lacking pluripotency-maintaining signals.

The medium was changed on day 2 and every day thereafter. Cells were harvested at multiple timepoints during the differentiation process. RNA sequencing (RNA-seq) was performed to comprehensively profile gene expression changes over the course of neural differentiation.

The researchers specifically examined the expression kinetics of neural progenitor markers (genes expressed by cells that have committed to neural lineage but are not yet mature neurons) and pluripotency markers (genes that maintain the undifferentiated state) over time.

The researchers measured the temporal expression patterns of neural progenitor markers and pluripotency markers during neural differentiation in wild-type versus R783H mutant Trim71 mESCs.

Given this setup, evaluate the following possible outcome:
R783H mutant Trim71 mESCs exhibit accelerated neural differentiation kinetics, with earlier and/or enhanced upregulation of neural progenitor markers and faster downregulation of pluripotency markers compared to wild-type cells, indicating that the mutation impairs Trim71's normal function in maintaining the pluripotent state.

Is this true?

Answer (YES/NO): NO